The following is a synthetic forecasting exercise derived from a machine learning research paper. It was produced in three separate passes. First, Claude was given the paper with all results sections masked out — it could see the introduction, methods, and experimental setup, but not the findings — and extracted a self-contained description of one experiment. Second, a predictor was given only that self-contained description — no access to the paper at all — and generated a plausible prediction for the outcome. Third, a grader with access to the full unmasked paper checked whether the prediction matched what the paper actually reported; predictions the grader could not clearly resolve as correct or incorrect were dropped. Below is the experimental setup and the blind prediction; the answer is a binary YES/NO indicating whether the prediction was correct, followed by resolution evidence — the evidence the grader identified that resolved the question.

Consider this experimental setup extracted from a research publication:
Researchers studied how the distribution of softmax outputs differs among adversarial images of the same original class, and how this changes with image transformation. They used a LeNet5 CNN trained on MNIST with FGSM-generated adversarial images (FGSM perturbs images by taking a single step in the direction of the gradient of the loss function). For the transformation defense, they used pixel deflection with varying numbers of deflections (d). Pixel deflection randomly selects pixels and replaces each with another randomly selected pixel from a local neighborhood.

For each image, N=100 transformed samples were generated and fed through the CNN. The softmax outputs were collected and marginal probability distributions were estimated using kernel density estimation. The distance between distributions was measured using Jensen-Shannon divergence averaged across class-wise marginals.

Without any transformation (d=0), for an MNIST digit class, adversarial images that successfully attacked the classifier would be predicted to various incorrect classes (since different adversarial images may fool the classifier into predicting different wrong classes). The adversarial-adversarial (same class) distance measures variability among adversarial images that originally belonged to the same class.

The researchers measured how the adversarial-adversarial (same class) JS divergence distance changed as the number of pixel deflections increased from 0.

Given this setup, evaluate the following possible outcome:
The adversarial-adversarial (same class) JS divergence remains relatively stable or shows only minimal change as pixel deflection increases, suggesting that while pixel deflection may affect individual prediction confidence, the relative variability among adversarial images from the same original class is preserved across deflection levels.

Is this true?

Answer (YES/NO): NO